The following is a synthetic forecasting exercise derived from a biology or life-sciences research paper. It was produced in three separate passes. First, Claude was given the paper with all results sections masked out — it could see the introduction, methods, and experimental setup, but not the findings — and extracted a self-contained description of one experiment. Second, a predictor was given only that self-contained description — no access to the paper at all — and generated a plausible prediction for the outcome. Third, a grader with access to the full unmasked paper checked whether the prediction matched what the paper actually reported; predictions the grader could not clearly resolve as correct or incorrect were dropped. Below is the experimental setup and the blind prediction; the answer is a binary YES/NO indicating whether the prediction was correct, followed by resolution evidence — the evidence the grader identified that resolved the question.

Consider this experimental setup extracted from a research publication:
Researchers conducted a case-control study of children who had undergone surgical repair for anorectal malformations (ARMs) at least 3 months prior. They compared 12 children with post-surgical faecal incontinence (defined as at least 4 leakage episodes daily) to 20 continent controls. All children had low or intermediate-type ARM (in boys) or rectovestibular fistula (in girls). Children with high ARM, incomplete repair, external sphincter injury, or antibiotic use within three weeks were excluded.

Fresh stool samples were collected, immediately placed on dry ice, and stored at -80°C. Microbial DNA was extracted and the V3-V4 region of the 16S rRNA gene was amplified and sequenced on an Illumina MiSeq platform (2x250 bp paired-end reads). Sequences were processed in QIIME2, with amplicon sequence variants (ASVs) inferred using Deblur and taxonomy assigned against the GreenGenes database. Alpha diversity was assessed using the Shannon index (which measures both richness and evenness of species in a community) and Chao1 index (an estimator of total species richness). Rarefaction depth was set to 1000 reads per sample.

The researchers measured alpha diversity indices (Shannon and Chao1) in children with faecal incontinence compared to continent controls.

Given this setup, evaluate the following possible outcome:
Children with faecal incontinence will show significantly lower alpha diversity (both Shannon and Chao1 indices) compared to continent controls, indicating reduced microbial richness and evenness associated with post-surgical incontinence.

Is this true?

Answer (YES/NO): NO